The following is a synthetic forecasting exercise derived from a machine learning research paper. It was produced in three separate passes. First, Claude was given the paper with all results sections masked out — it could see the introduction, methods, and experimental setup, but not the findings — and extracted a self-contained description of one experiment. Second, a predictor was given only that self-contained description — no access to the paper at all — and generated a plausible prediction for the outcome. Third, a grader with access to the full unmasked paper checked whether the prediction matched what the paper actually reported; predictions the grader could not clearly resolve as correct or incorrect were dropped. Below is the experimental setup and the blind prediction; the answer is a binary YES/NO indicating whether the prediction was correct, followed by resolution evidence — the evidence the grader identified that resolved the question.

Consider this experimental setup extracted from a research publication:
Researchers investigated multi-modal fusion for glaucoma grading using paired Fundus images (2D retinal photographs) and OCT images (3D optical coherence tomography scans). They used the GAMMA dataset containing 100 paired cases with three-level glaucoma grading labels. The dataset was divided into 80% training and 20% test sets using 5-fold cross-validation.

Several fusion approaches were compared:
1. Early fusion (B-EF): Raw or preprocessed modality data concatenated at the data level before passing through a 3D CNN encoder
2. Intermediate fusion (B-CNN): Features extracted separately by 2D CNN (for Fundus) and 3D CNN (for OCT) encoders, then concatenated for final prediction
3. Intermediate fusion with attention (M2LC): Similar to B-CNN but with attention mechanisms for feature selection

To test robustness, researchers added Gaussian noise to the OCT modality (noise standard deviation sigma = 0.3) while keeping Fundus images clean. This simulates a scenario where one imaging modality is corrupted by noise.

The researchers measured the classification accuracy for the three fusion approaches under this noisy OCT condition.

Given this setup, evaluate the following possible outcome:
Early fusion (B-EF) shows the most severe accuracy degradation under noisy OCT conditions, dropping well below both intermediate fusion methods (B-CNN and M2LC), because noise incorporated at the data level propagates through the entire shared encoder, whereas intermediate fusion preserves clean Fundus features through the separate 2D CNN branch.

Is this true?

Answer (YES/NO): NO